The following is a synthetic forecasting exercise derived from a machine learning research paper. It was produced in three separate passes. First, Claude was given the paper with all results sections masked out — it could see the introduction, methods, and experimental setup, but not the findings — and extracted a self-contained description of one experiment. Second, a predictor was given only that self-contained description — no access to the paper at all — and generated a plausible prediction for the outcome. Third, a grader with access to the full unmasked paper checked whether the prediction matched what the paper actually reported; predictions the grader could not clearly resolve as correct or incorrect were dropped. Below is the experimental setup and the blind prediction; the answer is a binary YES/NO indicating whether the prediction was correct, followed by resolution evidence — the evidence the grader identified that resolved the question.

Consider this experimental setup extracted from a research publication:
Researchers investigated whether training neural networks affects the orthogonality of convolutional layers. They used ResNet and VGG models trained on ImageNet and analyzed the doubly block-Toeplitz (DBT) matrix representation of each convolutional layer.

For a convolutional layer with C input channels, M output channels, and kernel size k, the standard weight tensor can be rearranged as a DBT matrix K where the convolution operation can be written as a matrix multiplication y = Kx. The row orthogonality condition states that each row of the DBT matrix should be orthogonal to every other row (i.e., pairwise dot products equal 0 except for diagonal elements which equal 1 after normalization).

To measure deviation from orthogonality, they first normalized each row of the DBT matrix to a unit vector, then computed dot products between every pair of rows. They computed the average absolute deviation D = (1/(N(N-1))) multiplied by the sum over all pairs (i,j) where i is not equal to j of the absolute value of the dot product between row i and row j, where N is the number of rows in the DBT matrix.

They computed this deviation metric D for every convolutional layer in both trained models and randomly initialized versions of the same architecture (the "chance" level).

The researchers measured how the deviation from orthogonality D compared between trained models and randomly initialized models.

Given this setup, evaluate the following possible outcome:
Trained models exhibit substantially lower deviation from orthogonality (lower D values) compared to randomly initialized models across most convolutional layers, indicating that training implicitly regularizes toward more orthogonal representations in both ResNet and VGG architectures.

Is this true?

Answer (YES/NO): NO